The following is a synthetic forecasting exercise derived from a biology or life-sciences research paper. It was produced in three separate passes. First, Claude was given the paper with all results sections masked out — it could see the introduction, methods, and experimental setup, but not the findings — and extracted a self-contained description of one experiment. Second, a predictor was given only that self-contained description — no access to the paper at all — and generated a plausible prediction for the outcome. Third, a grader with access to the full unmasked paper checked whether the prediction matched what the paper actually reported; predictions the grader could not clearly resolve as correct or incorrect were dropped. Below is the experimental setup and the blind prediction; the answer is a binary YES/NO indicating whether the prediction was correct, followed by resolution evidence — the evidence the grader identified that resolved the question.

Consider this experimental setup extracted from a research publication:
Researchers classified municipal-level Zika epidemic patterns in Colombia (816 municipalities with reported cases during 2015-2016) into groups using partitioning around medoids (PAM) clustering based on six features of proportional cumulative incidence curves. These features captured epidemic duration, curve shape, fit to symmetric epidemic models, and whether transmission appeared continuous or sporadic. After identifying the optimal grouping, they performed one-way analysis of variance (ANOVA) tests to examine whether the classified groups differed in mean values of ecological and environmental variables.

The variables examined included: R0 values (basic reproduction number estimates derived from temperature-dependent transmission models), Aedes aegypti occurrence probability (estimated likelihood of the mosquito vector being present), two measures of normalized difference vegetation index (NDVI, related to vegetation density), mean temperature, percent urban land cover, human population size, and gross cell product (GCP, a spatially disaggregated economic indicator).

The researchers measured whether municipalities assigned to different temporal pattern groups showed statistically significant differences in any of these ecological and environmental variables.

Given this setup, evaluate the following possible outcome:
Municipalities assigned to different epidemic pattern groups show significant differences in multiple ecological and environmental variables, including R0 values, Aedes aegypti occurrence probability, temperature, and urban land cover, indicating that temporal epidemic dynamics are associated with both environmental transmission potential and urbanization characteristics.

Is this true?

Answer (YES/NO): YES